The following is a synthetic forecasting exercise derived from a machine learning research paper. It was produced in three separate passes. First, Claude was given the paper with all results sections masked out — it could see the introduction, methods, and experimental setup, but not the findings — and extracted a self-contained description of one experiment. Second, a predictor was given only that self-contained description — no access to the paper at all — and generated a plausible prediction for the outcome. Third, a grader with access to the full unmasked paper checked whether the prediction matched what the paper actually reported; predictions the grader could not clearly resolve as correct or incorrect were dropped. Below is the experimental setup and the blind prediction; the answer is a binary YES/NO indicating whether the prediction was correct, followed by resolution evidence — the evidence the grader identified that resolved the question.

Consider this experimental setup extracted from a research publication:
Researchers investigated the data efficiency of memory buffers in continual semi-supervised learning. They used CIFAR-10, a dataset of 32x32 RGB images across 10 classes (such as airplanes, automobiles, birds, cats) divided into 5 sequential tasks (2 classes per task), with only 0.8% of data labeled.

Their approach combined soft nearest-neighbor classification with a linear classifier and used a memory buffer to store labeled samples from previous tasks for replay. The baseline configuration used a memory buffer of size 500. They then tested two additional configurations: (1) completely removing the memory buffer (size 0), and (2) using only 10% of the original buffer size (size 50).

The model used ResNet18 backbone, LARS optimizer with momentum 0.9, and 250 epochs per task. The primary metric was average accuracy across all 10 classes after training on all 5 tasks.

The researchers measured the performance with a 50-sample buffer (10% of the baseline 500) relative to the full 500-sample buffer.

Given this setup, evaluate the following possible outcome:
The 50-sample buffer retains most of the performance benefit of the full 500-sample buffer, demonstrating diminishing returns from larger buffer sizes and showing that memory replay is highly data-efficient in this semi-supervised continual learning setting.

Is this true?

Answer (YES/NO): YES